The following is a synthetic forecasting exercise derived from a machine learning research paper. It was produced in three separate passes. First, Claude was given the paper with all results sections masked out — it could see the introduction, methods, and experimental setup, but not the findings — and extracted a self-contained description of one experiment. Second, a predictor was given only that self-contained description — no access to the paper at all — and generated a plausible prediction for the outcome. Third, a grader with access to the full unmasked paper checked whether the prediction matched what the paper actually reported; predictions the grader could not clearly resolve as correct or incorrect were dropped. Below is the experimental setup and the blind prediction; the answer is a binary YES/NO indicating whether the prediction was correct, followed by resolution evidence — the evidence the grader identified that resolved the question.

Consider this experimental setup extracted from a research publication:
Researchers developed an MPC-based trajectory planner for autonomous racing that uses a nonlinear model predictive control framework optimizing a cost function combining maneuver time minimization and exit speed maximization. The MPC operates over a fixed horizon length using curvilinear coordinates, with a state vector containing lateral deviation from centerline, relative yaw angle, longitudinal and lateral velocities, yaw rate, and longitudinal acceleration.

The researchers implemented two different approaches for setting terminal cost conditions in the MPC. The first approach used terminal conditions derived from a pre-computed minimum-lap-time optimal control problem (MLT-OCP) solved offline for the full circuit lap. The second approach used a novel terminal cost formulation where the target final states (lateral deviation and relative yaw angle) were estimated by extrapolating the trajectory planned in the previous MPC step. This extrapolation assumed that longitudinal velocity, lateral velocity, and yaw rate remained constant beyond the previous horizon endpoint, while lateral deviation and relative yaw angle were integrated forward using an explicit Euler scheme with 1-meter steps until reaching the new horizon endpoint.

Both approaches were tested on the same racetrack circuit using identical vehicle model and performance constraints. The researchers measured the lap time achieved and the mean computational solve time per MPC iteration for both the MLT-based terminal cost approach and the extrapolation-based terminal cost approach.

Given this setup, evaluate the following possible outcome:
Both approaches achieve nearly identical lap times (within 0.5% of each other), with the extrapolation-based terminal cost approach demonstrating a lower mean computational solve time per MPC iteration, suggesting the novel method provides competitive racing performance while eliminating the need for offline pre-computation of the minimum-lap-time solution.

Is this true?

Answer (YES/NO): NO